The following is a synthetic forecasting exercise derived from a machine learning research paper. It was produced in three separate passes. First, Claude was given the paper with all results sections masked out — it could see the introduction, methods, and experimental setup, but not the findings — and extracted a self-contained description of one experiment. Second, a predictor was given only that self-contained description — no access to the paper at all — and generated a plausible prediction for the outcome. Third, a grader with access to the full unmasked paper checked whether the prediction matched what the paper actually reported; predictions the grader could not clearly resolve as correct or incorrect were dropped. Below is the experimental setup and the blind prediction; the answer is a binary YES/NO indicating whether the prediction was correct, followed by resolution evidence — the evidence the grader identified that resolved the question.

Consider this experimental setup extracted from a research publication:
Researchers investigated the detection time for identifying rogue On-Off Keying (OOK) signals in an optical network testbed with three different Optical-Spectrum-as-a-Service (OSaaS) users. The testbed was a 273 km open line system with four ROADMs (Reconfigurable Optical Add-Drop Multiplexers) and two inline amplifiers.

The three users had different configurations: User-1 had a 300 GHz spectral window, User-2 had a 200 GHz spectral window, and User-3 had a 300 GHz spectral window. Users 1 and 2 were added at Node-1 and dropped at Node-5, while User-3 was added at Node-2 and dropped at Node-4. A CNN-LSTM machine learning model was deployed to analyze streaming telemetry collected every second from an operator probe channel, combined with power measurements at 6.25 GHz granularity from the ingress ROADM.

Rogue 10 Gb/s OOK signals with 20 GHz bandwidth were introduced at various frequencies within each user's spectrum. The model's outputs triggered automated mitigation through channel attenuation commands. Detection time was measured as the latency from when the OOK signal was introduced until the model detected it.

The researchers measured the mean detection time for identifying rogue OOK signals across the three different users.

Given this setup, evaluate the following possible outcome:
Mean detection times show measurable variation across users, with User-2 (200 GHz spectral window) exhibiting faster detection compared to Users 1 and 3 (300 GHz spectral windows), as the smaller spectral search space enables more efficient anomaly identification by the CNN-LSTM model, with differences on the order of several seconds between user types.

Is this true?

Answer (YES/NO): NO